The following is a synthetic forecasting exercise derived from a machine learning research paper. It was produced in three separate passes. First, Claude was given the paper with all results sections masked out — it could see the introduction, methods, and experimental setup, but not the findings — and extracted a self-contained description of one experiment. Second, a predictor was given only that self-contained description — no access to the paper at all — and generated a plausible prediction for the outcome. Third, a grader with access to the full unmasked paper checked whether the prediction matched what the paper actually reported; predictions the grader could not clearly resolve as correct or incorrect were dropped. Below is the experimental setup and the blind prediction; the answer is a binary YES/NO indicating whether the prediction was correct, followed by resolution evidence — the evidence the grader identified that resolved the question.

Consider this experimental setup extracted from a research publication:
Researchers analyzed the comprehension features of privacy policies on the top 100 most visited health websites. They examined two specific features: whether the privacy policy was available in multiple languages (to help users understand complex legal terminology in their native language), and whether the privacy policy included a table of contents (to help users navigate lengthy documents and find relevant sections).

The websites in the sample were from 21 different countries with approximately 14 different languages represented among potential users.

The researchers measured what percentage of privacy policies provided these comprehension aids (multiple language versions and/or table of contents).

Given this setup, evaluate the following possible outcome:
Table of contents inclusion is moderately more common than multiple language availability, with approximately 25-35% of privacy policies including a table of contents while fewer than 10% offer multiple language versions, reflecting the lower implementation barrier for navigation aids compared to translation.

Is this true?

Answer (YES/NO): NO